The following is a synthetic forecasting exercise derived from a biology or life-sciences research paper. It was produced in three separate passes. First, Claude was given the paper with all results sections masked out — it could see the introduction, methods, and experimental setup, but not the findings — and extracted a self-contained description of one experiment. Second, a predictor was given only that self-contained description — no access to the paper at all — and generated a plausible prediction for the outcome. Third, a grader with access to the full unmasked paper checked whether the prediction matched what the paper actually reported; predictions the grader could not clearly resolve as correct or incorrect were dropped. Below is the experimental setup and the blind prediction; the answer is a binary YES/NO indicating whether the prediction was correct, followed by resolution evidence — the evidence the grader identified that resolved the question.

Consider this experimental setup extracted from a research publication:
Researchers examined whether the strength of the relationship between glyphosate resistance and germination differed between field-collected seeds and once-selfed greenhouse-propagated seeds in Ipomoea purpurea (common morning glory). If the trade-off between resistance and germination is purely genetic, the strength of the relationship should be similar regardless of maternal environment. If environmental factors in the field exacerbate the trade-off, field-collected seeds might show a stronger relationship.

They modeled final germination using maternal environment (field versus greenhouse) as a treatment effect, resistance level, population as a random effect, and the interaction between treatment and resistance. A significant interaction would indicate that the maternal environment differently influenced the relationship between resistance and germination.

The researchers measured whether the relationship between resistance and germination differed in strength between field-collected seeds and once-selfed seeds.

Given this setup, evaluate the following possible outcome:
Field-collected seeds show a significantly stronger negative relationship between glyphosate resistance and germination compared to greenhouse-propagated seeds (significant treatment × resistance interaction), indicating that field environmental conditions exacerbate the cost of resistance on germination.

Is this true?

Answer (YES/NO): YES